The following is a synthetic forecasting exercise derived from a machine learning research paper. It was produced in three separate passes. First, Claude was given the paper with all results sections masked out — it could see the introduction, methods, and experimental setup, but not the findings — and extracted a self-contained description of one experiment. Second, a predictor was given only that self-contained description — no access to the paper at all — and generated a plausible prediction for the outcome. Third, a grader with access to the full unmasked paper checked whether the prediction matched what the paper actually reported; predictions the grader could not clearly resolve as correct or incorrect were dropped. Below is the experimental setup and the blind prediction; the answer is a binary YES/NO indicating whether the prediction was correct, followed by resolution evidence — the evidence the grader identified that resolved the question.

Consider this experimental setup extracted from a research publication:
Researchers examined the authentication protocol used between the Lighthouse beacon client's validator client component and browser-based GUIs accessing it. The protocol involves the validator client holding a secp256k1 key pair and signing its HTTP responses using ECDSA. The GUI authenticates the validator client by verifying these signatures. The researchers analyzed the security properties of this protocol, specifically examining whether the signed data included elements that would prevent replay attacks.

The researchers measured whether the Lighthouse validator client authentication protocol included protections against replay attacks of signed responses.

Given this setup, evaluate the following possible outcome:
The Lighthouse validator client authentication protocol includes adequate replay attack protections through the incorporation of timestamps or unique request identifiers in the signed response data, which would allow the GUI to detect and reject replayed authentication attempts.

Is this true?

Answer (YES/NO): NO